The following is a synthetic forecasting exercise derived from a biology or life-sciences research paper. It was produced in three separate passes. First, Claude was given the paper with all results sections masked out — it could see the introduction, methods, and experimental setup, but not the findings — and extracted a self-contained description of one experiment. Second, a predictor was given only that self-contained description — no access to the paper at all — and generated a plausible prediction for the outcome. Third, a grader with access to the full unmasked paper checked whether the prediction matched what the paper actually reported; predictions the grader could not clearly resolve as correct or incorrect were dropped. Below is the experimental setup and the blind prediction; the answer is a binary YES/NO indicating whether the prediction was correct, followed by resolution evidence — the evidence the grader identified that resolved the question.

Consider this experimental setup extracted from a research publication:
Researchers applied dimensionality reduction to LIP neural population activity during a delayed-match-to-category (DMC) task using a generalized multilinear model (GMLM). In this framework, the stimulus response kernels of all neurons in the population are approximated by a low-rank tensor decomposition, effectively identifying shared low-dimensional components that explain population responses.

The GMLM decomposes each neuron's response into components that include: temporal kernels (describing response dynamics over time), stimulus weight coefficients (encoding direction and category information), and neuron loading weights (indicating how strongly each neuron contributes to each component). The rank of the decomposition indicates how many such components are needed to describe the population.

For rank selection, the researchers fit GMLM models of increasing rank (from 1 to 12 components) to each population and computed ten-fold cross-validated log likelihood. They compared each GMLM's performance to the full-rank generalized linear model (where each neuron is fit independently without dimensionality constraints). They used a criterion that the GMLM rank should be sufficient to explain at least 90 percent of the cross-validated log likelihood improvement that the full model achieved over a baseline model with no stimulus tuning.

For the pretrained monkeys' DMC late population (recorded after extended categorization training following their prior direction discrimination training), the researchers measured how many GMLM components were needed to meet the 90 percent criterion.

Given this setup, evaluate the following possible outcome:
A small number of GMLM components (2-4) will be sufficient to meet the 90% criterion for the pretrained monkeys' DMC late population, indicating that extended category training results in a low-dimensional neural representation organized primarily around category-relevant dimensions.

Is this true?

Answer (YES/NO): NO